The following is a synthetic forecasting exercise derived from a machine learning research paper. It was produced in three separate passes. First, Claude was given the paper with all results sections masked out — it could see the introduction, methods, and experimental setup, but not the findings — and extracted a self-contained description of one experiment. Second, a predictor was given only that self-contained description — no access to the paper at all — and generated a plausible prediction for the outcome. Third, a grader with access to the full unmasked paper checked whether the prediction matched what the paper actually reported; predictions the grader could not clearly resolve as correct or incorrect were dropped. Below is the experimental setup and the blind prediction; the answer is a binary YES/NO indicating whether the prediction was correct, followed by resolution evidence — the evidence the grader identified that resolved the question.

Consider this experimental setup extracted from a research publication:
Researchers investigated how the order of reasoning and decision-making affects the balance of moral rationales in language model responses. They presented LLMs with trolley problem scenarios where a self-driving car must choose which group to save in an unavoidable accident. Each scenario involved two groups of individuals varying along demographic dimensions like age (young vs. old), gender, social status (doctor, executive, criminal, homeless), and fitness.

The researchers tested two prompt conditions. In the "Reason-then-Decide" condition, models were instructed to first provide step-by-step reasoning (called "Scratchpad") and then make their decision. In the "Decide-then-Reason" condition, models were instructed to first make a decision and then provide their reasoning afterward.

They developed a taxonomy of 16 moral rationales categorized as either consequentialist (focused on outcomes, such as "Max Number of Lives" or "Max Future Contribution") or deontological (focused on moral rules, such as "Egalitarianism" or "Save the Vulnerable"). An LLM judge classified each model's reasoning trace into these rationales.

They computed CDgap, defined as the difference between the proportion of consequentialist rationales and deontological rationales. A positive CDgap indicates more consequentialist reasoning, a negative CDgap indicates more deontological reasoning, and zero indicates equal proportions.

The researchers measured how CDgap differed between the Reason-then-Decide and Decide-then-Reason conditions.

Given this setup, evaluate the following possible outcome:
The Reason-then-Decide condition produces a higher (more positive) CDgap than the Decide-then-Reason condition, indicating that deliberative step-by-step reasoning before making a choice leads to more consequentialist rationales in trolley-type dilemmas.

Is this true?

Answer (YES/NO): NO